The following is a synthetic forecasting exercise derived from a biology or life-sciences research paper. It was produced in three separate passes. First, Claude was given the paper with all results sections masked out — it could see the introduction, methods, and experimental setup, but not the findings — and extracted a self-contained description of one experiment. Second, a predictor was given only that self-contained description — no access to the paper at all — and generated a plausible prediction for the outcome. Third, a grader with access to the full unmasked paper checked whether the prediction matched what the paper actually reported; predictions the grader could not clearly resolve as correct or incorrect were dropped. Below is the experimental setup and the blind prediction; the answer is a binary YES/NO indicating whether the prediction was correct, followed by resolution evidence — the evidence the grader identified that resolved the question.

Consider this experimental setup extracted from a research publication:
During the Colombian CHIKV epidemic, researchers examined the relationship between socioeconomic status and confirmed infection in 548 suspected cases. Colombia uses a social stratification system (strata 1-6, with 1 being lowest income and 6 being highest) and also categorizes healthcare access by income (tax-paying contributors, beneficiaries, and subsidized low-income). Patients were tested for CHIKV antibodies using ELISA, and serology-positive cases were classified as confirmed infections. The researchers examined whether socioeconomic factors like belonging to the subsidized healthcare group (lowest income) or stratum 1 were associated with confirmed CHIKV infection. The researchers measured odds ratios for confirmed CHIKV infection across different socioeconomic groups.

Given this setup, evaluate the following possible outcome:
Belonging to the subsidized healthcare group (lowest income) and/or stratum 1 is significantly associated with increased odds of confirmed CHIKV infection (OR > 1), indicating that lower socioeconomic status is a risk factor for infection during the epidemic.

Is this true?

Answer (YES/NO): YES